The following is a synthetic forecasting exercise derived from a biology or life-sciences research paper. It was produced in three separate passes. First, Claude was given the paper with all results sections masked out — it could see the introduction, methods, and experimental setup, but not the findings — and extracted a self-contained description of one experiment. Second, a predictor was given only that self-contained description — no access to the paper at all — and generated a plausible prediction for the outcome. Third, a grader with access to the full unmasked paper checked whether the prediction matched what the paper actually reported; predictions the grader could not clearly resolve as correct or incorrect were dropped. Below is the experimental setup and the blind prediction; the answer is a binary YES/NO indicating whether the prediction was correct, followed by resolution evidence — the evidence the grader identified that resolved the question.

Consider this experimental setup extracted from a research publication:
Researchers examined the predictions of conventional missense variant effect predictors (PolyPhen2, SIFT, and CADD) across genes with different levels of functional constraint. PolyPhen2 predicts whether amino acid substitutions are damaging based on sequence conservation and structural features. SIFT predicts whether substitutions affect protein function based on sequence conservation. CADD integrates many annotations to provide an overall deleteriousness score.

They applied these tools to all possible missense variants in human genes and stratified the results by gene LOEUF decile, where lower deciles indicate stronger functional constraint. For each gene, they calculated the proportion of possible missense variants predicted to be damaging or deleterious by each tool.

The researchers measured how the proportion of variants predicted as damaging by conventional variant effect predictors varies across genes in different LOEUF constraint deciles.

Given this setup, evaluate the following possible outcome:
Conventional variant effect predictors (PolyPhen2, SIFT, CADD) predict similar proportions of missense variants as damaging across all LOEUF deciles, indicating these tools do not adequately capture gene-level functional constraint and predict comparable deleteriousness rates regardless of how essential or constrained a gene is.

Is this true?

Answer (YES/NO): YES